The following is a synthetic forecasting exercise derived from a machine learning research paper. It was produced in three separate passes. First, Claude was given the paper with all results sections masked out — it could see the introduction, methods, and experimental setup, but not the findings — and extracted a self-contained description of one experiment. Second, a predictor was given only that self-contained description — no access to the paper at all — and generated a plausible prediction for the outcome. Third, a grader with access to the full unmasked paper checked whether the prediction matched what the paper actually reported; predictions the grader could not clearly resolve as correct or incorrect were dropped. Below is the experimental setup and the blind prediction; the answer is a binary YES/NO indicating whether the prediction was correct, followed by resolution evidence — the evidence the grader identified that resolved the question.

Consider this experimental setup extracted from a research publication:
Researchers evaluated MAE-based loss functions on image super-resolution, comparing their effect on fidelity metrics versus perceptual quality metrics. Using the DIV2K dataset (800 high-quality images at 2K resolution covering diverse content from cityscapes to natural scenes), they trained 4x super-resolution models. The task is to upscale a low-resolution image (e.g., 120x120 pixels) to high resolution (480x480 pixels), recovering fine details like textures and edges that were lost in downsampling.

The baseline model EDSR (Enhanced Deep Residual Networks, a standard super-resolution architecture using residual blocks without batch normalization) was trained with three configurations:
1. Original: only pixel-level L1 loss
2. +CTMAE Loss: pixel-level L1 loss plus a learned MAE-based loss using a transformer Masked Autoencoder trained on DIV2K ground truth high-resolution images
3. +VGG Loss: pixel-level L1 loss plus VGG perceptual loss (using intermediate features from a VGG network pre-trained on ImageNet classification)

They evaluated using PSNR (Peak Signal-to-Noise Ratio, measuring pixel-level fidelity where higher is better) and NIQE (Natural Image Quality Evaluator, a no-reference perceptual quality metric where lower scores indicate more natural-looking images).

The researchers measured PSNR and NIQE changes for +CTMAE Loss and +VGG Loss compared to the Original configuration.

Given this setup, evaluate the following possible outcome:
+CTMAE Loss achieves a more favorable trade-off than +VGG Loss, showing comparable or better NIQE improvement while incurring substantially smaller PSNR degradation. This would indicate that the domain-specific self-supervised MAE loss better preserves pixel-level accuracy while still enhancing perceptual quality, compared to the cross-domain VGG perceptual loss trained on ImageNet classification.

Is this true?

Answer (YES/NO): YES